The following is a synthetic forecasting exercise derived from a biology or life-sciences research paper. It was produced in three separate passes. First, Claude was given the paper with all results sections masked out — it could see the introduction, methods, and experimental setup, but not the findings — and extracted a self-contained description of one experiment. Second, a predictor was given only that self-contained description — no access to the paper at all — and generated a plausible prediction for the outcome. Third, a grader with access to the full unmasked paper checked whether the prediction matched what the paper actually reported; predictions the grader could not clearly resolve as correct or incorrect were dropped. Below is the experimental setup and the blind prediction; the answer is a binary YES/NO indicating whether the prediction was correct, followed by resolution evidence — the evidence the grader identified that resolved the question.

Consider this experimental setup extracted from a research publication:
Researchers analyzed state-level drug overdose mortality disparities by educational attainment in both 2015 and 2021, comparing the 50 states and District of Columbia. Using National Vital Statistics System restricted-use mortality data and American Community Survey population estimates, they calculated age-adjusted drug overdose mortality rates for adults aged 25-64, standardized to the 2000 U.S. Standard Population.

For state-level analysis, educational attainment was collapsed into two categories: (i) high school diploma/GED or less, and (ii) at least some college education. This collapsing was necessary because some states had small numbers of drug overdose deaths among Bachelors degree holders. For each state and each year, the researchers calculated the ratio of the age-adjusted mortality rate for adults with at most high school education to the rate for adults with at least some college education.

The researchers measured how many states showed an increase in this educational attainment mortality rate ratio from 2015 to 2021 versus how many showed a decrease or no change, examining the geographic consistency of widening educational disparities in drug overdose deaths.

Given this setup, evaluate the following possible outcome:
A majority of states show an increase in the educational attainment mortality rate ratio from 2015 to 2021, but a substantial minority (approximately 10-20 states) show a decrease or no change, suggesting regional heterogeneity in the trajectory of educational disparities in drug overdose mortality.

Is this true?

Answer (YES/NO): NO